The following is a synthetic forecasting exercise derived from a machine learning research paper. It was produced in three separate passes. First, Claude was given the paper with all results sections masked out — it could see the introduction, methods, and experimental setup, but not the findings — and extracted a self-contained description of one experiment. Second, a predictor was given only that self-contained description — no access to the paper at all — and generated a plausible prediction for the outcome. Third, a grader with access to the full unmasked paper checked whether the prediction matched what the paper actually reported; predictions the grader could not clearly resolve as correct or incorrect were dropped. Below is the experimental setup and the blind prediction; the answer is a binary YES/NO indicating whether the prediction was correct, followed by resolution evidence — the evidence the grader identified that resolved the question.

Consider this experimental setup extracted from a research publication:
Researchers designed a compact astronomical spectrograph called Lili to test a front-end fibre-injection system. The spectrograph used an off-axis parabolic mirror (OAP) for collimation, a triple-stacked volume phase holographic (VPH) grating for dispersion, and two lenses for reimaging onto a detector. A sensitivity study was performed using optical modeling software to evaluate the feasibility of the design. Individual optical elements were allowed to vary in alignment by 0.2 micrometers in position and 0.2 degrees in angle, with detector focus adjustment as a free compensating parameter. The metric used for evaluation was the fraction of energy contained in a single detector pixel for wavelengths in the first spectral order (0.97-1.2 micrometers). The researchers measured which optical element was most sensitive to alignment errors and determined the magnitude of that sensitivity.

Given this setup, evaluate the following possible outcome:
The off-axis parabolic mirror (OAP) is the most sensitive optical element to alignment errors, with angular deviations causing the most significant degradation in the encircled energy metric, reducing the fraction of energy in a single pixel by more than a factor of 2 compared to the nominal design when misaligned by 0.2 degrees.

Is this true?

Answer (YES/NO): NO